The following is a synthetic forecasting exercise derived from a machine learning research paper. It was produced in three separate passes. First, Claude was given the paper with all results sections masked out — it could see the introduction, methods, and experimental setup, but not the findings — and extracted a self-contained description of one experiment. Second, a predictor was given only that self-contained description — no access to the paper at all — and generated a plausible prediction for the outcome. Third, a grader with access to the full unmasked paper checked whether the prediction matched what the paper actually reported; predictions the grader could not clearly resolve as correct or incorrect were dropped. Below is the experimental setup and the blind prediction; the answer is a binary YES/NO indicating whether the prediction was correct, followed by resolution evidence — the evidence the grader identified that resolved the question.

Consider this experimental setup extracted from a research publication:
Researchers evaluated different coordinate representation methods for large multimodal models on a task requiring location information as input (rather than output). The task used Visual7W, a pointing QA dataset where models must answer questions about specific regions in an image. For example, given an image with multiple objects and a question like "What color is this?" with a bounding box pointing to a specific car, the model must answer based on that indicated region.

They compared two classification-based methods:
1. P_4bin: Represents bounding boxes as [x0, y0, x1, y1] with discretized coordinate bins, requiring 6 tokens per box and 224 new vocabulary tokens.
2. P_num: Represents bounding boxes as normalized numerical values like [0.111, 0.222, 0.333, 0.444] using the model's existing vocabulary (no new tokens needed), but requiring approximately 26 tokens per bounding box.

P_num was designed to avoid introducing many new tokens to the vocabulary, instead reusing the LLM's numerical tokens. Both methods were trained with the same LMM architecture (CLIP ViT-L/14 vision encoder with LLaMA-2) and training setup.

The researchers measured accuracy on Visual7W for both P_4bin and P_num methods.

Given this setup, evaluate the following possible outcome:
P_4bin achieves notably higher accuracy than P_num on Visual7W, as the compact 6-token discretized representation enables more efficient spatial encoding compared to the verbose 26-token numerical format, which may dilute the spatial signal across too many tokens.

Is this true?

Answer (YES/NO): YES